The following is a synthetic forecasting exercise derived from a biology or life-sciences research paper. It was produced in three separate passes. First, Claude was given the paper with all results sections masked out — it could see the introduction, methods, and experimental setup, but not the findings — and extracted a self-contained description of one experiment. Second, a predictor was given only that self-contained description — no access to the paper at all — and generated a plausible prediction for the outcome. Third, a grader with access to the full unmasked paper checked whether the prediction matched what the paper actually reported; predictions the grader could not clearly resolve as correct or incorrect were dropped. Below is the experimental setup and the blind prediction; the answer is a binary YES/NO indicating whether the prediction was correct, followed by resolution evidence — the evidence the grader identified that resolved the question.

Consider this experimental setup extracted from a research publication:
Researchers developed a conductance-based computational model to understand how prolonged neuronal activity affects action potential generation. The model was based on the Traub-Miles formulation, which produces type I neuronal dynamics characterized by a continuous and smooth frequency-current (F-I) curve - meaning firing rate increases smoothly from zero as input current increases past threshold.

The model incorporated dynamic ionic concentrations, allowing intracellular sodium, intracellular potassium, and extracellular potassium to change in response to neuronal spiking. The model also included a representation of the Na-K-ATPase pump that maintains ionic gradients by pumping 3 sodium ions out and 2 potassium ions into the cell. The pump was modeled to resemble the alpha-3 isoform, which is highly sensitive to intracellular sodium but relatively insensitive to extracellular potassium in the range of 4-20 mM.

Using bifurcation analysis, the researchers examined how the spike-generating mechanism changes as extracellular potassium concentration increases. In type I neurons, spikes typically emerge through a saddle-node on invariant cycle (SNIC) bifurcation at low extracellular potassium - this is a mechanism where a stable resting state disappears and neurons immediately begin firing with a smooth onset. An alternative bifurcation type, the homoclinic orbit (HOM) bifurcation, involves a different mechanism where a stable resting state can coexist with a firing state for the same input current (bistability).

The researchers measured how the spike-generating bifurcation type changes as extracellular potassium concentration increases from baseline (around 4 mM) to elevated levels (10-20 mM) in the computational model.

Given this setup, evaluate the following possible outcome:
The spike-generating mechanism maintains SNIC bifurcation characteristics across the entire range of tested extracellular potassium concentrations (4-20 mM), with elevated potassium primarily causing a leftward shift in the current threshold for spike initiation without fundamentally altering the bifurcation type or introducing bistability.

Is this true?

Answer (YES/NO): NO